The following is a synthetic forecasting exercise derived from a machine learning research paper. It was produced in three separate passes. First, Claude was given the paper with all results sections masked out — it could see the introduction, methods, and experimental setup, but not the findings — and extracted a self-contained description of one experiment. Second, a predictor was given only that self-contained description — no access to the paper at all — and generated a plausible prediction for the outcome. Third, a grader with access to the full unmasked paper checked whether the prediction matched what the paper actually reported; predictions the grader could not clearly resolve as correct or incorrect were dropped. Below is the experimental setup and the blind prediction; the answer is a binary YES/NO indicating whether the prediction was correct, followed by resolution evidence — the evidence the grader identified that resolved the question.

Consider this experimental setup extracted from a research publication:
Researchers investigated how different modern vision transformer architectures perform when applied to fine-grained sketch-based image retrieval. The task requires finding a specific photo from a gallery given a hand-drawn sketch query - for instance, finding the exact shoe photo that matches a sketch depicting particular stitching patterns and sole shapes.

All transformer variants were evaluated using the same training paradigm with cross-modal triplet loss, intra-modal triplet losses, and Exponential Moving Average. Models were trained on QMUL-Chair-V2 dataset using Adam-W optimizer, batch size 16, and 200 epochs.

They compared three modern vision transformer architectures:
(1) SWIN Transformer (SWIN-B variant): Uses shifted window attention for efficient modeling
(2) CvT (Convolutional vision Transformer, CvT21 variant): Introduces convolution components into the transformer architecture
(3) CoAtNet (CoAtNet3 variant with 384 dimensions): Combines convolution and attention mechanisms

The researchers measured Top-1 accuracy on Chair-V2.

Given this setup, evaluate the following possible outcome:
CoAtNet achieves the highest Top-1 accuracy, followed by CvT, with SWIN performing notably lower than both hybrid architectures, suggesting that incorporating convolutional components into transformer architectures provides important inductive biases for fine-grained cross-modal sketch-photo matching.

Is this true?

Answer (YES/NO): YES